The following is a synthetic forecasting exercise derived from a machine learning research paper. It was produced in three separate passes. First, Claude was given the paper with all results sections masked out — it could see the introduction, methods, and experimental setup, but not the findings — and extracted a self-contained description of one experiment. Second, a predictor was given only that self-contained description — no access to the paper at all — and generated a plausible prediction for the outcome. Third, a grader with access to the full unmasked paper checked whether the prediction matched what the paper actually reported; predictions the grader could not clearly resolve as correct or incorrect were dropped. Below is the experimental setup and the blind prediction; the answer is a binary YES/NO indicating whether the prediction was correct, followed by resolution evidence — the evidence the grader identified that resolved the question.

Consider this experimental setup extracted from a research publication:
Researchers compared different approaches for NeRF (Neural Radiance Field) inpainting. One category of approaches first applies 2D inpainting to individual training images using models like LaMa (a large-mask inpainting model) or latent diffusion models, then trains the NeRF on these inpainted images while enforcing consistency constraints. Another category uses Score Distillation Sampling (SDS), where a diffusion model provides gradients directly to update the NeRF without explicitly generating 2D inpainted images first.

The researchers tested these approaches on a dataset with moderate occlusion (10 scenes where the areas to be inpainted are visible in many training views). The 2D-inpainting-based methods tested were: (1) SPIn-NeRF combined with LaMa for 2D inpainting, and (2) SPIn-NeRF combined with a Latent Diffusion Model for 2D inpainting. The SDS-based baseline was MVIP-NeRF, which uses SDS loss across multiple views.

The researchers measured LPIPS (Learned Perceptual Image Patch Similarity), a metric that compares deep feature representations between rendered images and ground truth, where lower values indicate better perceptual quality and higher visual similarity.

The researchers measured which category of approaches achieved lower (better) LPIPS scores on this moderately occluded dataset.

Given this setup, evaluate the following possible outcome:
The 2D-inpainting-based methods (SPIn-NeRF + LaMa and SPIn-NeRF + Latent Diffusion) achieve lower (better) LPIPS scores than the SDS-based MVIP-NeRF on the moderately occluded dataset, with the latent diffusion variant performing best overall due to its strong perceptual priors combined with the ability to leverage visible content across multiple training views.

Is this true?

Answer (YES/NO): NO